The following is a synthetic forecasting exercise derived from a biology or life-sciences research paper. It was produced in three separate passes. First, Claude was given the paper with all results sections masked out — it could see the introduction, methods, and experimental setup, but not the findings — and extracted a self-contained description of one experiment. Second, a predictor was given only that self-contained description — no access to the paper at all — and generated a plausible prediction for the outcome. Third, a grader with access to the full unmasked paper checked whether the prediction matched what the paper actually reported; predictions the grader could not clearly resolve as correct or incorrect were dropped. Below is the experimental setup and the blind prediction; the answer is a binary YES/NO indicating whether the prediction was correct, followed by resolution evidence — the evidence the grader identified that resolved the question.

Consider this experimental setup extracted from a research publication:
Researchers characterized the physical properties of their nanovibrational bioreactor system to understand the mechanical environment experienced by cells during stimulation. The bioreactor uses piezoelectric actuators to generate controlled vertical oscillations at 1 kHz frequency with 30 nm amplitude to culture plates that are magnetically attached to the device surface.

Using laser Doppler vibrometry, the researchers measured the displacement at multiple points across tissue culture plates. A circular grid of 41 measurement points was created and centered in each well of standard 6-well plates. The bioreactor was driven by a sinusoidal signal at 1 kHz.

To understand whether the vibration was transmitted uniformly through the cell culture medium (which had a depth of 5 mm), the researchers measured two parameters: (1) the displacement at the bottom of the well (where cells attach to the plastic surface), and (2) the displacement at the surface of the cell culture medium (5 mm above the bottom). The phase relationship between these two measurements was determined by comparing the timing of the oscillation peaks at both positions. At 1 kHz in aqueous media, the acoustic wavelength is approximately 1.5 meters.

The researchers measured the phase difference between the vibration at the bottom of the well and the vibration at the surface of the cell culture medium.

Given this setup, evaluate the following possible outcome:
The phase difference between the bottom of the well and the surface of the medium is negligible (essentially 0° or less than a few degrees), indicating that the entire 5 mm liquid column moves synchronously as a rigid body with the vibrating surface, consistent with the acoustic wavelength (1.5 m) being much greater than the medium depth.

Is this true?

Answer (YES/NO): YES